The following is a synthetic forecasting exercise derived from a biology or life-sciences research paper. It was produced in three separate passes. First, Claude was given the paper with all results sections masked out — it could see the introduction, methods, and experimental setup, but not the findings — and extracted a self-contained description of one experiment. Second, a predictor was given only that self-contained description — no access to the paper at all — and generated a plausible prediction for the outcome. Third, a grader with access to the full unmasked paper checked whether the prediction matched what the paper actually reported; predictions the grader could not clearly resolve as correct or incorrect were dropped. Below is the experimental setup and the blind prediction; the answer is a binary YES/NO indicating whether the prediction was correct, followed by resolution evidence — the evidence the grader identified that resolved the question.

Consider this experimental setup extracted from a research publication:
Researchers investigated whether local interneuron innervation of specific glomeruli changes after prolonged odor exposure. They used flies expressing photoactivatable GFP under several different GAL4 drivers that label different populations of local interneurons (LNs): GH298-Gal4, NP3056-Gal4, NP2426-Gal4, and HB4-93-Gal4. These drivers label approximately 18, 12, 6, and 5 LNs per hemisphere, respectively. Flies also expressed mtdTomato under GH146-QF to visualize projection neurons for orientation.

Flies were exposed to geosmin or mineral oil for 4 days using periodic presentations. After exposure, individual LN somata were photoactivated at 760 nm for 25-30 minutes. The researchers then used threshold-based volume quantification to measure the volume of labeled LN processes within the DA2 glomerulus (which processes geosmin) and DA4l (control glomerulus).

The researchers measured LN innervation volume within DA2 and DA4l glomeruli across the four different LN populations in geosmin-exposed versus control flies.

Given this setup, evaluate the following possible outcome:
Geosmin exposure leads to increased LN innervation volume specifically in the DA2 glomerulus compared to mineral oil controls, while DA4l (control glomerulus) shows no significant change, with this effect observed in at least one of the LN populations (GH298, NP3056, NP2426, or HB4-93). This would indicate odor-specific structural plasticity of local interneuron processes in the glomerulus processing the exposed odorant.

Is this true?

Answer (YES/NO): YES